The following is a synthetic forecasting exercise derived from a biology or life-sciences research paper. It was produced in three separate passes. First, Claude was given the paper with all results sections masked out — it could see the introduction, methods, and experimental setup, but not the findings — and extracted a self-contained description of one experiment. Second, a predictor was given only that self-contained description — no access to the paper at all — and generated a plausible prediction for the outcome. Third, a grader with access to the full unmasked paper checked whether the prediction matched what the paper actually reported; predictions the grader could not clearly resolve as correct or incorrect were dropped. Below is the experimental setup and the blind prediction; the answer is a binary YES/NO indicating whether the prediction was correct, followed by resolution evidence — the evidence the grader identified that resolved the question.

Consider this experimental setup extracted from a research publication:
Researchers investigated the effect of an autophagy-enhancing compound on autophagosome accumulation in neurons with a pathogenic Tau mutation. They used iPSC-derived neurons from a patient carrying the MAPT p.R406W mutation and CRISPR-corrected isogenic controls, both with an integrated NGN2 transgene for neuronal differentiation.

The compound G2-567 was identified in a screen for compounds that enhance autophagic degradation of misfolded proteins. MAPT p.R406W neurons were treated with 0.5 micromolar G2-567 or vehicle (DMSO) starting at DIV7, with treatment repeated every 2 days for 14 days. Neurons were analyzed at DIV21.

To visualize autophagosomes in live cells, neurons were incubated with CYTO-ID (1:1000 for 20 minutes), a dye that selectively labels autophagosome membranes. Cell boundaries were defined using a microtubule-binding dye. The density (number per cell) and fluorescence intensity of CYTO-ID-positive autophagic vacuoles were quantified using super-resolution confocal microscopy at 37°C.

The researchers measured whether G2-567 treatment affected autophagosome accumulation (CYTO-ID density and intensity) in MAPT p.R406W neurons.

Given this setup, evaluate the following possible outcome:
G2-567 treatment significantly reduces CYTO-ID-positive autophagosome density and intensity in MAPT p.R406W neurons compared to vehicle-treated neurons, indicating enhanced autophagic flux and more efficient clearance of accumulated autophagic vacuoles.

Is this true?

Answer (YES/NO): NO